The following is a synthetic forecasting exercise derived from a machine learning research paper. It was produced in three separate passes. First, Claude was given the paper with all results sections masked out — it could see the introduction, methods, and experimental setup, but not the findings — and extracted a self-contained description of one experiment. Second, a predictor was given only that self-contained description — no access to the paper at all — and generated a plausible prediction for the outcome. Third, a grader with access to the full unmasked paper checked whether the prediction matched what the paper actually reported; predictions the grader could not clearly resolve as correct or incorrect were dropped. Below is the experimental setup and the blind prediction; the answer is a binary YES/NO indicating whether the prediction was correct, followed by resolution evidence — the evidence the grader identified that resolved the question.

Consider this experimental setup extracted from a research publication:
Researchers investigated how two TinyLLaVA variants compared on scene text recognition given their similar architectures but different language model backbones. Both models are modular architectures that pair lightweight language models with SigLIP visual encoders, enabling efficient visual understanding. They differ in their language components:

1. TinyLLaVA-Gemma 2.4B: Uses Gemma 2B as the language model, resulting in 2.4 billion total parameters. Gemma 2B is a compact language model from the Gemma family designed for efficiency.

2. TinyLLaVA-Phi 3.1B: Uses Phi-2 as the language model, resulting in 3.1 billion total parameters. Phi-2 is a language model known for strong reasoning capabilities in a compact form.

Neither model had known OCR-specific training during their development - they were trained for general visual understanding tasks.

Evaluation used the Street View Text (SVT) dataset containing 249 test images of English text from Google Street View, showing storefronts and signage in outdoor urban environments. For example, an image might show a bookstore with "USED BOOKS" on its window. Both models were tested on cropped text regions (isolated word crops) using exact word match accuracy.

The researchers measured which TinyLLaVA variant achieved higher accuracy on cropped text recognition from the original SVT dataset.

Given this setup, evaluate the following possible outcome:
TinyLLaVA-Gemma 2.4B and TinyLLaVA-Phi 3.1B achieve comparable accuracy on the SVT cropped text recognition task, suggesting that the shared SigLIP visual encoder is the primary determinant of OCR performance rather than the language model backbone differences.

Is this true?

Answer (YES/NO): NO